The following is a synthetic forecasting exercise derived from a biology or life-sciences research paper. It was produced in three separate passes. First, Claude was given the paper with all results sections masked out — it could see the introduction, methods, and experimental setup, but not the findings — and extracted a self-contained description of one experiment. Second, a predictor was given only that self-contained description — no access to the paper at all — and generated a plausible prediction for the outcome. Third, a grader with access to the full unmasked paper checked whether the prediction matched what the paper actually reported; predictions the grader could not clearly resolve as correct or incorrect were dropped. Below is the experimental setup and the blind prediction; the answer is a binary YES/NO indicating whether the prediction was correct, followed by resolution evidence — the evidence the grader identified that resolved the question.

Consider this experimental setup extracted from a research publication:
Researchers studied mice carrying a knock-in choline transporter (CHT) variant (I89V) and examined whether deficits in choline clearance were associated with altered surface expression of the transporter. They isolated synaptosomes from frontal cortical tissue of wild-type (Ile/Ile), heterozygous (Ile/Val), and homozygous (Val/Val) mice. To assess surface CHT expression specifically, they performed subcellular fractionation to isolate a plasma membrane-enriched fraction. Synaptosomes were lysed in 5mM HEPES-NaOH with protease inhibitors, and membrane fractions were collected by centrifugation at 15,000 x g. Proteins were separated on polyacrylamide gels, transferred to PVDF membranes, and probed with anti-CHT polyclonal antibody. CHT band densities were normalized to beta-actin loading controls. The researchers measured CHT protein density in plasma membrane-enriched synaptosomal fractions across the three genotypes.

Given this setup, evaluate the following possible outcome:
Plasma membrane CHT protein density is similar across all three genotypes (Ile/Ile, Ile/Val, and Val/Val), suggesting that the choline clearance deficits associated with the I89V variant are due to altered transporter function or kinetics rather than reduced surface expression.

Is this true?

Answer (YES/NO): YES